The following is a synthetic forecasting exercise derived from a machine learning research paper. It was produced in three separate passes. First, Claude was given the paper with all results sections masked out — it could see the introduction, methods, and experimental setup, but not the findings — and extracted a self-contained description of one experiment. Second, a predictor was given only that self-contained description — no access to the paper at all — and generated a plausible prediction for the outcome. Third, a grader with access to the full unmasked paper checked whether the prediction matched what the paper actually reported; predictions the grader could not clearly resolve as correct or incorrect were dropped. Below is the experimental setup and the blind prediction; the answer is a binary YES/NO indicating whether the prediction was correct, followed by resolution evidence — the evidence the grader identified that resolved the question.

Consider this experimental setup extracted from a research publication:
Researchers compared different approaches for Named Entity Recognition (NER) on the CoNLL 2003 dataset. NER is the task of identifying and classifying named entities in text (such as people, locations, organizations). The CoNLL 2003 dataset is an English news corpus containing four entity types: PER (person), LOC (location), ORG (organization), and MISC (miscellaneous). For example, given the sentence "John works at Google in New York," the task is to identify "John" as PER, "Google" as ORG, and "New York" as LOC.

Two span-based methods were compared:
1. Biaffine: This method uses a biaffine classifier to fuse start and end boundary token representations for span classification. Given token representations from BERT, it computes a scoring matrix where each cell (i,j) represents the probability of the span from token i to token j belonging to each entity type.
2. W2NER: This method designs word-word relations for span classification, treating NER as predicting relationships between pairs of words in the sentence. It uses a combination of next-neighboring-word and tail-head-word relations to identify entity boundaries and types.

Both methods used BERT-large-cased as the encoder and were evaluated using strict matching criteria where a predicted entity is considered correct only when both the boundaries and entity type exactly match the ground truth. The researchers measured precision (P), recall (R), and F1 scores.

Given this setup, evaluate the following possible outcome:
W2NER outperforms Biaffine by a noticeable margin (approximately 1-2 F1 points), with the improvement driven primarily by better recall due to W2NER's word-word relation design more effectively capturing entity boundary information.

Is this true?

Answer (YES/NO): NO